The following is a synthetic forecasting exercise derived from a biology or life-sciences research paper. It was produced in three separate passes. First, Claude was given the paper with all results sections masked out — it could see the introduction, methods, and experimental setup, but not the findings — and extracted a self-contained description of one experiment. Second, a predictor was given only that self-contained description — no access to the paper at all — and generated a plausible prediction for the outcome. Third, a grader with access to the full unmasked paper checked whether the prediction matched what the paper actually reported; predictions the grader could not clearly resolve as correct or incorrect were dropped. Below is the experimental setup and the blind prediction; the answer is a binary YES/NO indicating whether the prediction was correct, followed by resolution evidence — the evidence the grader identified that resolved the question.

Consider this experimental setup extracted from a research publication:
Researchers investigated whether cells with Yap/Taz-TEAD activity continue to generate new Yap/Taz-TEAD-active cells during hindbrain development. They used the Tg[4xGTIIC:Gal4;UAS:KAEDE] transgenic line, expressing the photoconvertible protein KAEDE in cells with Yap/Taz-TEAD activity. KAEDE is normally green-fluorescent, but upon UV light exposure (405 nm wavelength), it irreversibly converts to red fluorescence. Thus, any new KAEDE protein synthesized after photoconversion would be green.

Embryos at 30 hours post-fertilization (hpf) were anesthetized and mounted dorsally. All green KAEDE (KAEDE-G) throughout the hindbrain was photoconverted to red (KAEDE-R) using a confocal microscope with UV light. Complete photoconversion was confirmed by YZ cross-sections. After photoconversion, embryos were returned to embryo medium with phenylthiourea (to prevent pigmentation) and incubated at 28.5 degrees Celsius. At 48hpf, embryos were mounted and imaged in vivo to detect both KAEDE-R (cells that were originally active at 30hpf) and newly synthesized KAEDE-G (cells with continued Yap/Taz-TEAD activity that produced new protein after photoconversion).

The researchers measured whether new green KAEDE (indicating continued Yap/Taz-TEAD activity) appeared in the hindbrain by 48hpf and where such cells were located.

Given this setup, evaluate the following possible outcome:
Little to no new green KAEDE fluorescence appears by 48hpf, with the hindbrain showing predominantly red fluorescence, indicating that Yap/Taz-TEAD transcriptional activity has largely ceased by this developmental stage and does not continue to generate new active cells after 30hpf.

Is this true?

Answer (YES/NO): NO